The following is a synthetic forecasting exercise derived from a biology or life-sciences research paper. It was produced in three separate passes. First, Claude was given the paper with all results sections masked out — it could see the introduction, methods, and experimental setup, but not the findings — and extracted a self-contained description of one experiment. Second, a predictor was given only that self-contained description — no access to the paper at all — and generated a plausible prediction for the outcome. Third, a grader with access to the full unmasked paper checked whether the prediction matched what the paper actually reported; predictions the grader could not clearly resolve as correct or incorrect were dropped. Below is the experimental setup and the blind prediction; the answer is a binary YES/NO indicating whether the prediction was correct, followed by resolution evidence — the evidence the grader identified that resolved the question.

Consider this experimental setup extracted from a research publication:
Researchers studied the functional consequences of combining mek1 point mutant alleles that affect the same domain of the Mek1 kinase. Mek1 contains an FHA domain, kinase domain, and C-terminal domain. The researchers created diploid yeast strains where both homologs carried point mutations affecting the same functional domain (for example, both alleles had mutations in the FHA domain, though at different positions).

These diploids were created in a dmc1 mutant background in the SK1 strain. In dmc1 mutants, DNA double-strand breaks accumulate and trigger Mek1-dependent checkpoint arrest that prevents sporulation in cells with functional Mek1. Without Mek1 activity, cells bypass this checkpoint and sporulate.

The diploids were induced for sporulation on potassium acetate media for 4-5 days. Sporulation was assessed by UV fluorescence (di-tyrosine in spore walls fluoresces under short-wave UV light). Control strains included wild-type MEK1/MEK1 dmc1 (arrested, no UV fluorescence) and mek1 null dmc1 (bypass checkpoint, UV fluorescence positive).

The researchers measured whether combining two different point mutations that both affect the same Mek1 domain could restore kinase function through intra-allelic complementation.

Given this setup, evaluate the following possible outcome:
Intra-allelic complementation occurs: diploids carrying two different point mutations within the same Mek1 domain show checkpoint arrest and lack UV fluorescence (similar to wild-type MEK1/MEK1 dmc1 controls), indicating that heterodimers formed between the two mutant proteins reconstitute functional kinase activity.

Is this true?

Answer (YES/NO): NO